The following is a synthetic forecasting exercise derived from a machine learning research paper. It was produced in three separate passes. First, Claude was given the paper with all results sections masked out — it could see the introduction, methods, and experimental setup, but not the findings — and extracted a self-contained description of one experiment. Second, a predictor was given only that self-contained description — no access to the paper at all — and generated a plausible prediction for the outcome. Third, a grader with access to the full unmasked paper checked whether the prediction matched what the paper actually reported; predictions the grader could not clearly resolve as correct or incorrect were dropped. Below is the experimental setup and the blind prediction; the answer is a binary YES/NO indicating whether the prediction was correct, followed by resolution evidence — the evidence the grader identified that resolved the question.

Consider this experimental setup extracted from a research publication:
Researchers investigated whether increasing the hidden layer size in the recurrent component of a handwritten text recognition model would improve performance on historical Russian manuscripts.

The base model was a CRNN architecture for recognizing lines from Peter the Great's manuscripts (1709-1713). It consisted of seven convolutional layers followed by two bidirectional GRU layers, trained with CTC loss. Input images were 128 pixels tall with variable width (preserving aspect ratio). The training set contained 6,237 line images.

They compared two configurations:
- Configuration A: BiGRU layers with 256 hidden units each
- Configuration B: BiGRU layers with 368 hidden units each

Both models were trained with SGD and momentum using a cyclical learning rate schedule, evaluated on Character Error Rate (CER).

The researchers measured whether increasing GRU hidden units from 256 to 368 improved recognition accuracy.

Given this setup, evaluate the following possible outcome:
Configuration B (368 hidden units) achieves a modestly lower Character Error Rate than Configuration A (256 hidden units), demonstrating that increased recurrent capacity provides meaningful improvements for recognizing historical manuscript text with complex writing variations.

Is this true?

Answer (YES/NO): YES